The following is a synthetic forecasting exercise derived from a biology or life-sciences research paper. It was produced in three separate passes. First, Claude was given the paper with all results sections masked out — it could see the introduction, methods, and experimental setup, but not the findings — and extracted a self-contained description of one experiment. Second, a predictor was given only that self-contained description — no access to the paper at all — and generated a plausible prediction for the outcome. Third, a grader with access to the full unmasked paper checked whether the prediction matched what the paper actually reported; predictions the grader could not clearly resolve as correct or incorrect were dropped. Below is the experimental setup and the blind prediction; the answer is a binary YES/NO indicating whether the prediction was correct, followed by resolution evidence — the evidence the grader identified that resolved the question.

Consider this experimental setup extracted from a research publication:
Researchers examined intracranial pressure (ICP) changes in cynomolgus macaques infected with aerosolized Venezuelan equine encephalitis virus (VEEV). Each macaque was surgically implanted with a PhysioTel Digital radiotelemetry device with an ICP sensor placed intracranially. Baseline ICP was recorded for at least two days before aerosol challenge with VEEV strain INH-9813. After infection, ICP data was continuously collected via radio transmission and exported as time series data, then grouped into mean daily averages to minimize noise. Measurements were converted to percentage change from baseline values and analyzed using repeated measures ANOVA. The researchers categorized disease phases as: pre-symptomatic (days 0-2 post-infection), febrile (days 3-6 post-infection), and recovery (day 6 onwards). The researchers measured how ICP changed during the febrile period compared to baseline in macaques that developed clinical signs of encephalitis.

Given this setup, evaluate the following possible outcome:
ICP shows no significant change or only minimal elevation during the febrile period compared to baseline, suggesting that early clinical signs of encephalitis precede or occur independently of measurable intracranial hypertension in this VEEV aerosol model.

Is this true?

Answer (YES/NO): YES